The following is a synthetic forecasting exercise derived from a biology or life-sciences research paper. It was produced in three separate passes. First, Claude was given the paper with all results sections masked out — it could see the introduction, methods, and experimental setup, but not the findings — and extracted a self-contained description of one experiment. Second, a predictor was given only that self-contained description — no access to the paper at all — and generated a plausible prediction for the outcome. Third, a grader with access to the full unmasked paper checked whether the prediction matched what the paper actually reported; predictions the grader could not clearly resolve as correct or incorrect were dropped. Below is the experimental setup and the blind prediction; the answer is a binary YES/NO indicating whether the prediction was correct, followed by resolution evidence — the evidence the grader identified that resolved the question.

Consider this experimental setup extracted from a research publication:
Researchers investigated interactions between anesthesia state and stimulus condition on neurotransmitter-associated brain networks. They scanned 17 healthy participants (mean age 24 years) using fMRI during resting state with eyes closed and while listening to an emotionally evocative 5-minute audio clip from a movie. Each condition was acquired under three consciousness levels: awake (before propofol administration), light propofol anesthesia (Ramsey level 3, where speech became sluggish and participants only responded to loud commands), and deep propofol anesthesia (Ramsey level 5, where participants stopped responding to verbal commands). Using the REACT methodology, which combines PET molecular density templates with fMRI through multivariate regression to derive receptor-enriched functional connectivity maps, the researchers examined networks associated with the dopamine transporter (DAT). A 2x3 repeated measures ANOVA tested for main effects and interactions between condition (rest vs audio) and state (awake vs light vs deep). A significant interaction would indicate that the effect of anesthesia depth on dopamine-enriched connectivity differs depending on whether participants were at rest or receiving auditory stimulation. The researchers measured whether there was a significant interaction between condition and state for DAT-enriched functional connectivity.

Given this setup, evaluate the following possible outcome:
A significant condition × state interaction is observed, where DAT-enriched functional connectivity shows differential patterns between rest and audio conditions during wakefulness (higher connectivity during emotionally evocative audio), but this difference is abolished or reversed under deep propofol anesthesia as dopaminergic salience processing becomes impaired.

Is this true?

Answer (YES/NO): NO